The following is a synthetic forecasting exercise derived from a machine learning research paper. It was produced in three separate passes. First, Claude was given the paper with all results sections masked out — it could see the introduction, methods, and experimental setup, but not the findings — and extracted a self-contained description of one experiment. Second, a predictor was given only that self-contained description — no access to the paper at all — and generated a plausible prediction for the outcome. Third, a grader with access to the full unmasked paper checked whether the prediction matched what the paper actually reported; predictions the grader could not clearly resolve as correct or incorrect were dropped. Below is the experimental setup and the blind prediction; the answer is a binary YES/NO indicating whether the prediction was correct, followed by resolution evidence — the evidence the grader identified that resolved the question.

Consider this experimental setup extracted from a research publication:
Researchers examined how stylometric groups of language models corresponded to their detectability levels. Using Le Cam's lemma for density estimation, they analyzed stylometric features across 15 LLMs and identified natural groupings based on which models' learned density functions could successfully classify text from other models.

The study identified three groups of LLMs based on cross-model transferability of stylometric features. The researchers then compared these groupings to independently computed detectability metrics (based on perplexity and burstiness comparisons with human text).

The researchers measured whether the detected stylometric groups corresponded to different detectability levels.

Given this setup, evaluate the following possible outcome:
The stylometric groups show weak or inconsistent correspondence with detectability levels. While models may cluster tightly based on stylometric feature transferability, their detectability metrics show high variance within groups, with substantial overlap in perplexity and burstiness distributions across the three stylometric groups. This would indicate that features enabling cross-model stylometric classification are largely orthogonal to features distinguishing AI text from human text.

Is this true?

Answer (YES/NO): NO